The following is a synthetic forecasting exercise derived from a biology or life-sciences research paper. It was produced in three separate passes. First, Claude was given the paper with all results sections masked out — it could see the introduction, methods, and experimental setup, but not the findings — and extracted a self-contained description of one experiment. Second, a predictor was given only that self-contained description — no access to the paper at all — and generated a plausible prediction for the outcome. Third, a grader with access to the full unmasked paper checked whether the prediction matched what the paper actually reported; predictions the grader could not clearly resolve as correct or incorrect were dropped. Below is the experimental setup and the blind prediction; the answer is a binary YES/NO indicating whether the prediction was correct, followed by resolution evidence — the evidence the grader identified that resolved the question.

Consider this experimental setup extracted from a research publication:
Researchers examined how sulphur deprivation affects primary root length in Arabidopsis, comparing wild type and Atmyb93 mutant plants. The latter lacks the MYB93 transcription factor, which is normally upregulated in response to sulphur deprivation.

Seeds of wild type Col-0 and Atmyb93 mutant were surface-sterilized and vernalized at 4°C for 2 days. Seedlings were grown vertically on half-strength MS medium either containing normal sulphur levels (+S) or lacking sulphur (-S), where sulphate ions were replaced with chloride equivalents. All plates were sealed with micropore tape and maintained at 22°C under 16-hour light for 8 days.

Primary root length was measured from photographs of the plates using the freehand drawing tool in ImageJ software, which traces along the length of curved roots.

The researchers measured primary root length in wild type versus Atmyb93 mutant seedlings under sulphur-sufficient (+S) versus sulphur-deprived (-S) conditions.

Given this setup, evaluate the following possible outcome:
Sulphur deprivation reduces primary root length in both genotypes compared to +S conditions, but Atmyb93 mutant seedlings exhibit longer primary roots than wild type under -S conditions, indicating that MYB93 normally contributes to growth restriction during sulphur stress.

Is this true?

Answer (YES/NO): NO